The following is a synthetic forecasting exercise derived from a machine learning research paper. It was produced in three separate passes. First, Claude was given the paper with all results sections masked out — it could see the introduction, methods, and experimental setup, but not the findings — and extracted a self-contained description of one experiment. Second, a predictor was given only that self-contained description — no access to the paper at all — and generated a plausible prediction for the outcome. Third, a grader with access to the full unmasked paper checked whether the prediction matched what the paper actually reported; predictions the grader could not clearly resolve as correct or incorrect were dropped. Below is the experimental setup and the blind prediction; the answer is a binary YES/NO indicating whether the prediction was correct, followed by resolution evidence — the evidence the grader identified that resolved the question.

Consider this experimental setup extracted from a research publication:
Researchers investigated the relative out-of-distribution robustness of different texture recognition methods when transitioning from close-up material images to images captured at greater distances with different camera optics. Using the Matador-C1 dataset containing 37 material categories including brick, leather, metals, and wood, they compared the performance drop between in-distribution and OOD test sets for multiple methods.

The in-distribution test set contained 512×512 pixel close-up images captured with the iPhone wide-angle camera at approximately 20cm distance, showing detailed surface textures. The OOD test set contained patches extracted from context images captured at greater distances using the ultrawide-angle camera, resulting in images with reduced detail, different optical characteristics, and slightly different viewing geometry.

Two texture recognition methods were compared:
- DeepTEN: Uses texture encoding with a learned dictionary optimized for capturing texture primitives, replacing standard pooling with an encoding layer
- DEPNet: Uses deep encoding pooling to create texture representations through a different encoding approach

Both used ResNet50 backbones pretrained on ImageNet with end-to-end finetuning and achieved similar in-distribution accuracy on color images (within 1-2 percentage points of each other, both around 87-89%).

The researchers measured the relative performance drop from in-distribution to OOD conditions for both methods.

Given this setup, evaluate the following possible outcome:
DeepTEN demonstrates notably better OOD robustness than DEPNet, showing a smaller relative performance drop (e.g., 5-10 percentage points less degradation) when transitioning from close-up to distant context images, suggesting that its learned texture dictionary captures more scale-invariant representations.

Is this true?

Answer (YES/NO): NO